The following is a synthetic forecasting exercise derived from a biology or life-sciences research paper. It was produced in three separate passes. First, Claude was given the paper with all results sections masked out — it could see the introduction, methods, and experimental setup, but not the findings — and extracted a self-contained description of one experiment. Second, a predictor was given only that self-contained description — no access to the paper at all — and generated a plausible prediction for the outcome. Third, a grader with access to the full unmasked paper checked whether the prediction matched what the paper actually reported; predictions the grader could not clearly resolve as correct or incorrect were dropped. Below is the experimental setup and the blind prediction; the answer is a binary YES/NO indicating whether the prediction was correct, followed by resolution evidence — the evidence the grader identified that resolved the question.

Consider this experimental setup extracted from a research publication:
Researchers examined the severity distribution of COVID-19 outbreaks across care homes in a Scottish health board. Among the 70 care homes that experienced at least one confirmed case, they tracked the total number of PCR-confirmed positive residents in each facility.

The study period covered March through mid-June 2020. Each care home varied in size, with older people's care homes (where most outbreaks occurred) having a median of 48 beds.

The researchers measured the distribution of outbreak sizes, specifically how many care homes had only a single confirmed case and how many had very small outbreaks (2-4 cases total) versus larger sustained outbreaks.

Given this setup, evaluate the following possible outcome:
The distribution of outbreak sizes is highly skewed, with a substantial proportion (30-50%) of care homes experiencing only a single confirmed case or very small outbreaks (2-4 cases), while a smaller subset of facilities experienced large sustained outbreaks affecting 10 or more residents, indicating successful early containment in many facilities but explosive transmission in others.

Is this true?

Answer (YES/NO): YES